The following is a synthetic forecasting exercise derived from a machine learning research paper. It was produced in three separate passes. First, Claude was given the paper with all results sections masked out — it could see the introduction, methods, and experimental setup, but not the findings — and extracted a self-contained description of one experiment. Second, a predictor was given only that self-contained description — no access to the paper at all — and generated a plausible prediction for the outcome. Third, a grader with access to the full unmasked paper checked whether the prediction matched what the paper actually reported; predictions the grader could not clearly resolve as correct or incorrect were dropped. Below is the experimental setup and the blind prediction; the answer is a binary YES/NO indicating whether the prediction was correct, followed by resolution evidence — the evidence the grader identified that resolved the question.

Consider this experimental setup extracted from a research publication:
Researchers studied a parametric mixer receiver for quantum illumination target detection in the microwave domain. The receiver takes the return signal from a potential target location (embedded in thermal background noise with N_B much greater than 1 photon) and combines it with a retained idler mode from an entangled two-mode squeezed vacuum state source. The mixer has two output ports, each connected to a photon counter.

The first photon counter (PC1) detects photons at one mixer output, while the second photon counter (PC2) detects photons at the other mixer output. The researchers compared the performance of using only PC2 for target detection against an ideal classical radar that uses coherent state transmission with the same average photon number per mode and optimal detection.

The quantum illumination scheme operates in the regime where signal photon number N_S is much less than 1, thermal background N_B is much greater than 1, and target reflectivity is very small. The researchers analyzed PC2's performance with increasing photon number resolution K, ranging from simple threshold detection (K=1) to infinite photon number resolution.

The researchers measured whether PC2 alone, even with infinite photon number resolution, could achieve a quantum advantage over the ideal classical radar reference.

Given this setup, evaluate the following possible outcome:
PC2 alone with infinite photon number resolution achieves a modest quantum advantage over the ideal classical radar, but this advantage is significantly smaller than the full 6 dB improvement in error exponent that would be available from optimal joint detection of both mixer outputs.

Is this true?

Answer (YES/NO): NO